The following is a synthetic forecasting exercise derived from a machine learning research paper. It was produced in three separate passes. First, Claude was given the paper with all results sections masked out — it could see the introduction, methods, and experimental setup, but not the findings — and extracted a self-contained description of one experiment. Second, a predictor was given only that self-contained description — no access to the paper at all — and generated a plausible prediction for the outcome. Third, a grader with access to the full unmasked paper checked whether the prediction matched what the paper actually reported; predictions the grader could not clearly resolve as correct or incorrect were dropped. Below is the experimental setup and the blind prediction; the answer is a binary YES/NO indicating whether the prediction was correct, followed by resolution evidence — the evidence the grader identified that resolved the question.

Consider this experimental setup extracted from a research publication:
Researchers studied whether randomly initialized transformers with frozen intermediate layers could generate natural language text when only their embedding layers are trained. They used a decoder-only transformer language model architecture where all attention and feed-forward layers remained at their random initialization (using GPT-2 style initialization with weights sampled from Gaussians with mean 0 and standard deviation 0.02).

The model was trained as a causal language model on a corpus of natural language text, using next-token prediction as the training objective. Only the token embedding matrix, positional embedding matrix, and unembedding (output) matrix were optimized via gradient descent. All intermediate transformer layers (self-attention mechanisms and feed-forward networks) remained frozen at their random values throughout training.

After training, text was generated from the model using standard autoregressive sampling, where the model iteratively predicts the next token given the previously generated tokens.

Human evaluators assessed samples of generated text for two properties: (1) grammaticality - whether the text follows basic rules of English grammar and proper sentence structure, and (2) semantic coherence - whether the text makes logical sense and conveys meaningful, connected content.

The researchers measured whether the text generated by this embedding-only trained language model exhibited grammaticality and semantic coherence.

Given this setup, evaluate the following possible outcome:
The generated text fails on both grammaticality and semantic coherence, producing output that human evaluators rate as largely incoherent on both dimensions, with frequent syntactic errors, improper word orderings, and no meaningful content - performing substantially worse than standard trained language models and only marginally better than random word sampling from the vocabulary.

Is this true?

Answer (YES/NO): NO